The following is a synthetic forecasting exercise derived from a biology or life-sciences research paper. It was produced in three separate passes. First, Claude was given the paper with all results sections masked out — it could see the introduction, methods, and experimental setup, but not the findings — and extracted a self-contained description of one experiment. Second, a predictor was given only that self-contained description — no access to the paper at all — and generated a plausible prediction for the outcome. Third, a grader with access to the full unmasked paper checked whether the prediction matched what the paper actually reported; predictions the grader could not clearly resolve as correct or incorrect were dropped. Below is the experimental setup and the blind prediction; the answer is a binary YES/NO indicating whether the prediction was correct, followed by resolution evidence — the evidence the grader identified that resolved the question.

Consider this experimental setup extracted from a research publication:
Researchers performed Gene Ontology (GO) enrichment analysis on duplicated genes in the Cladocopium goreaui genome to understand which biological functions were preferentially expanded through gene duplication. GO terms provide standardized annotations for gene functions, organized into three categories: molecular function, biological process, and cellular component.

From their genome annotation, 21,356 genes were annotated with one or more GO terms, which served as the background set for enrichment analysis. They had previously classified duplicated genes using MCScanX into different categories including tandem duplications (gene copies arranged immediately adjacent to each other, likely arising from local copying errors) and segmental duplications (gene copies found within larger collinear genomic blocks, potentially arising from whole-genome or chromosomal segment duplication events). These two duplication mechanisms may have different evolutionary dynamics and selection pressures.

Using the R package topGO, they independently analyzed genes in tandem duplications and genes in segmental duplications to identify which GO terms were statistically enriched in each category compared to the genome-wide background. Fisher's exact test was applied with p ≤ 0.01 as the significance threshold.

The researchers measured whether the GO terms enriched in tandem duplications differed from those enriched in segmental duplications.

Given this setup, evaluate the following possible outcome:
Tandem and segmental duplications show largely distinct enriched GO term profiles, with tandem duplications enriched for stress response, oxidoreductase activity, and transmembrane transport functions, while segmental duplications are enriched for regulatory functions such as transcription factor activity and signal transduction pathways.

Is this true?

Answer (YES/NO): NO